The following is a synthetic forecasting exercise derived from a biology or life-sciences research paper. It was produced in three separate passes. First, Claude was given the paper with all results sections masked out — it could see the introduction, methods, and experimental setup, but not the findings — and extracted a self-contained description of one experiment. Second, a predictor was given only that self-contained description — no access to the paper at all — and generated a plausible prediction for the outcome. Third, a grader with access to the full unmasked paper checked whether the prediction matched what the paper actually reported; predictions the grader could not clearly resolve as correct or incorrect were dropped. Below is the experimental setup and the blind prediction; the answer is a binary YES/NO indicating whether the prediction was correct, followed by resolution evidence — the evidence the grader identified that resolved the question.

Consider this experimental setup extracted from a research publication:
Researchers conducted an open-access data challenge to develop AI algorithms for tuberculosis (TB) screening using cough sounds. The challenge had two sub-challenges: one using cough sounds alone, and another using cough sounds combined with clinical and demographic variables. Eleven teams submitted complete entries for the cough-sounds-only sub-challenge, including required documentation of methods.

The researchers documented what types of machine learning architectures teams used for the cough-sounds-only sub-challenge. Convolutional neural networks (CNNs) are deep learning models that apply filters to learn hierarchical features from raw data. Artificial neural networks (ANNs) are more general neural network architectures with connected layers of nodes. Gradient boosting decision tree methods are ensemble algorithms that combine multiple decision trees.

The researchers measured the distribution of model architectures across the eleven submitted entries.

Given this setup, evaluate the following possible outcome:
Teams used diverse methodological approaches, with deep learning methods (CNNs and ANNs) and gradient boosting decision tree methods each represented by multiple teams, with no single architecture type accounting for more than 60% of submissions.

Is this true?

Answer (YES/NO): YES